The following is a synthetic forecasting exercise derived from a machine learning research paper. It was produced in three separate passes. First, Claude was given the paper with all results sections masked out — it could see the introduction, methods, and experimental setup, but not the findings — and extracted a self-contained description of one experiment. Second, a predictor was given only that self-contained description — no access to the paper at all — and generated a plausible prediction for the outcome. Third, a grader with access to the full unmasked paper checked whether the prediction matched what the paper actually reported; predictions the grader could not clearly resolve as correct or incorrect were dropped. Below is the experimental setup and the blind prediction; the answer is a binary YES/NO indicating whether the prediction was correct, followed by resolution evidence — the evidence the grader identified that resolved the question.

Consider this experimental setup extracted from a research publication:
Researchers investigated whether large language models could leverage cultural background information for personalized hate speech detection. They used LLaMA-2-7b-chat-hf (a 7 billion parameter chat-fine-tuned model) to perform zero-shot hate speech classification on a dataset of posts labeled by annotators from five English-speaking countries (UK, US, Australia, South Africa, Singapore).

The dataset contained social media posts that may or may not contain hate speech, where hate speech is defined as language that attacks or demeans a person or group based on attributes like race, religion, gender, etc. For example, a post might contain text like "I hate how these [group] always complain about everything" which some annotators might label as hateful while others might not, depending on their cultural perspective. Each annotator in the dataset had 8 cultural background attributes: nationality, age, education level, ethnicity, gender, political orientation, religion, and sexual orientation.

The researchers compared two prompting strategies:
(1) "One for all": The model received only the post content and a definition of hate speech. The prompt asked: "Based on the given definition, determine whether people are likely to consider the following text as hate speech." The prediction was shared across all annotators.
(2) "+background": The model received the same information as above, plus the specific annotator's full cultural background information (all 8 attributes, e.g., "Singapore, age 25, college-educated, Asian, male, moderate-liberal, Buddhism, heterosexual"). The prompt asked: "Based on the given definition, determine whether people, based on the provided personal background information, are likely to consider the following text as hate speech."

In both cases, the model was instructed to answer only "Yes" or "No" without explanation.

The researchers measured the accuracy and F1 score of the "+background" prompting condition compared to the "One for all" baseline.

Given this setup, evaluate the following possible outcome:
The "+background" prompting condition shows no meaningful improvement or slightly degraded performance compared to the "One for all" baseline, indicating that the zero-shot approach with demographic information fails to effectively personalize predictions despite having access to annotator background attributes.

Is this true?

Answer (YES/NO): YES